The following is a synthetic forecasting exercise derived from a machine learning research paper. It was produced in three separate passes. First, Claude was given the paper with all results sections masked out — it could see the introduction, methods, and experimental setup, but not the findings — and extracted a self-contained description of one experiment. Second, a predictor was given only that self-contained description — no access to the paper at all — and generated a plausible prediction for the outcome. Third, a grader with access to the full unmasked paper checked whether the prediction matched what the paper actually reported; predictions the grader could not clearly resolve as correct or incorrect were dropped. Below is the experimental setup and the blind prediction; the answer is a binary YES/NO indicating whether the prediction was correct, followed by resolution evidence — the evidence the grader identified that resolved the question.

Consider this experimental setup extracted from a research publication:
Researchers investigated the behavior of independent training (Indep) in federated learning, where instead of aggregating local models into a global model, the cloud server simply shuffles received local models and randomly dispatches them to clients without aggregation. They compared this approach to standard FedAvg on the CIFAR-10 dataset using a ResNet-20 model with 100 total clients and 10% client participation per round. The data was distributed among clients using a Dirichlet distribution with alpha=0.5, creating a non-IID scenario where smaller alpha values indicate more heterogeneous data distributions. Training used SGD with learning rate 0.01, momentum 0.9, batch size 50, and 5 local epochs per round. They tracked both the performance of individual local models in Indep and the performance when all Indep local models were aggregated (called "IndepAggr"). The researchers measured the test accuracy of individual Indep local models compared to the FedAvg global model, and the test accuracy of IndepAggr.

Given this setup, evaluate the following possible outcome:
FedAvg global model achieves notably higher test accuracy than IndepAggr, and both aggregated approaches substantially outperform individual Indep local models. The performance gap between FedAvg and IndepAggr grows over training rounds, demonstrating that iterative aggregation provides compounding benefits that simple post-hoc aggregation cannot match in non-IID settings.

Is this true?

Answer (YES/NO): NO